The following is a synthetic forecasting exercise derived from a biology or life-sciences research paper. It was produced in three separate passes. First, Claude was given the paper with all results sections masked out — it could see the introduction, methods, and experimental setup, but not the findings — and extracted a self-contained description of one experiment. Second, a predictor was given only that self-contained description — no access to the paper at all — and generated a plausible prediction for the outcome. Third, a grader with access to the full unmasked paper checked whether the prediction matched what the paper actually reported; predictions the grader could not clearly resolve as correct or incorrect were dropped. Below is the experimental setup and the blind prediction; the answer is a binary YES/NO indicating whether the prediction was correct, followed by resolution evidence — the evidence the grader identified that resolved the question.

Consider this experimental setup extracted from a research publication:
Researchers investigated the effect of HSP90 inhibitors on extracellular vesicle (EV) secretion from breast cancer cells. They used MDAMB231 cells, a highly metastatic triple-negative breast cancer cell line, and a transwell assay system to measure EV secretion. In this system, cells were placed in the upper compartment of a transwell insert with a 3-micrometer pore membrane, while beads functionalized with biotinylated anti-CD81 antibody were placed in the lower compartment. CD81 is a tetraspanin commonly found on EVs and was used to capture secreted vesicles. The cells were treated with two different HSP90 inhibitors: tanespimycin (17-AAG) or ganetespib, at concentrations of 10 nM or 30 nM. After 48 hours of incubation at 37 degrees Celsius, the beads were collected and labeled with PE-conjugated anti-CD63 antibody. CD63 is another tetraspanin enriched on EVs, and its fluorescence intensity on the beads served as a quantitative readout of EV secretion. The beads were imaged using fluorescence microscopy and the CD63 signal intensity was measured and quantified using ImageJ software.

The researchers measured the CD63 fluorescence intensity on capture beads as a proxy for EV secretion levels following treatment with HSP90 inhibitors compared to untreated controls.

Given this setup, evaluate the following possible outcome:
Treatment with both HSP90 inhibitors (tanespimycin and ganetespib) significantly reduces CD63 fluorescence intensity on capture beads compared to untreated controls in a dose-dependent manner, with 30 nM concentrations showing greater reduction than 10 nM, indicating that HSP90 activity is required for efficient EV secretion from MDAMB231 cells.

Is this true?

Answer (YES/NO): YES